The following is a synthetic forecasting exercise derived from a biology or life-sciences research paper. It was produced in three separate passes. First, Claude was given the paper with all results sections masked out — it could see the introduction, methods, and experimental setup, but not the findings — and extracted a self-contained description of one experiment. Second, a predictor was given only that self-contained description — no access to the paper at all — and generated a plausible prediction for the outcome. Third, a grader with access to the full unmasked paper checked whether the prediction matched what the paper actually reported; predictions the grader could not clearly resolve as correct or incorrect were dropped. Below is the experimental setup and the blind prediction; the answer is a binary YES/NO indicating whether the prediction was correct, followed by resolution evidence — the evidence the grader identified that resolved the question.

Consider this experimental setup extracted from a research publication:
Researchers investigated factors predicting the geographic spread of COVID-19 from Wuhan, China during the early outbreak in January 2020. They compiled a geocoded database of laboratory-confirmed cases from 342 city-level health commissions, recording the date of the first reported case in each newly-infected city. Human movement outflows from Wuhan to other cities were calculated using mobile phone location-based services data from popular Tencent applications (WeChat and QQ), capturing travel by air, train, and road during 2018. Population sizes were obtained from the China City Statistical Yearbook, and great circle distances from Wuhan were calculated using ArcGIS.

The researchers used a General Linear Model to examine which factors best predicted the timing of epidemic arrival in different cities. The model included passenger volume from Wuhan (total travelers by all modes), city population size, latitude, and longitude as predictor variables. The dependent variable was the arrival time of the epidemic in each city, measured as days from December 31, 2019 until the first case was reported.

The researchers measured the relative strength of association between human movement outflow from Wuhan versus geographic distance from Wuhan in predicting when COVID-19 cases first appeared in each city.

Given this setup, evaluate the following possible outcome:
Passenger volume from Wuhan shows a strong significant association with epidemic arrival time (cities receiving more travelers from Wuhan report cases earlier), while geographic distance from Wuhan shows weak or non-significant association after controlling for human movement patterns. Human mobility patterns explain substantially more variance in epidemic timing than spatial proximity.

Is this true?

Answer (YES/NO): YES